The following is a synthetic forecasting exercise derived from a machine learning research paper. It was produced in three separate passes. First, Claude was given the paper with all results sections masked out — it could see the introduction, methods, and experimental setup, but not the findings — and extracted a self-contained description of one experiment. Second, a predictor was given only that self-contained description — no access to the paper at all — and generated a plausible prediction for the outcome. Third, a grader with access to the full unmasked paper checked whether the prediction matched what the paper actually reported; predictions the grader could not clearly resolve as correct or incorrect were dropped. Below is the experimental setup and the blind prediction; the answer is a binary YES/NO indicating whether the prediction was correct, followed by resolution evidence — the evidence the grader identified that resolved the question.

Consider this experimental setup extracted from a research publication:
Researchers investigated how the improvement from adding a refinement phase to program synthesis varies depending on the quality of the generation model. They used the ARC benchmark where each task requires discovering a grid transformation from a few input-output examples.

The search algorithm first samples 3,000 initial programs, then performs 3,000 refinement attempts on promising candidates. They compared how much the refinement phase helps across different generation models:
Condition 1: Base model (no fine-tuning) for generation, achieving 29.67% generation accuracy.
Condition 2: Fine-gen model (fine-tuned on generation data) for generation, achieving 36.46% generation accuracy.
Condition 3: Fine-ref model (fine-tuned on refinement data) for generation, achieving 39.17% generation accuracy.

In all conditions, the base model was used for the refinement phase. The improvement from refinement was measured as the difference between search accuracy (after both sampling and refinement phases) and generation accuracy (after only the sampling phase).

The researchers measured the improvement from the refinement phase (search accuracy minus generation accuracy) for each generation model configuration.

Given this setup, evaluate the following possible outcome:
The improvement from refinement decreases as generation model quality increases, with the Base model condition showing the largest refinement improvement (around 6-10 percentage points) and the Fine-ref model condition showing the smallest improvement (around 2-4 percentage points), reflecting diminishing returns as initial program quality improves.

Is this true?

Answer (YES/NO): NO